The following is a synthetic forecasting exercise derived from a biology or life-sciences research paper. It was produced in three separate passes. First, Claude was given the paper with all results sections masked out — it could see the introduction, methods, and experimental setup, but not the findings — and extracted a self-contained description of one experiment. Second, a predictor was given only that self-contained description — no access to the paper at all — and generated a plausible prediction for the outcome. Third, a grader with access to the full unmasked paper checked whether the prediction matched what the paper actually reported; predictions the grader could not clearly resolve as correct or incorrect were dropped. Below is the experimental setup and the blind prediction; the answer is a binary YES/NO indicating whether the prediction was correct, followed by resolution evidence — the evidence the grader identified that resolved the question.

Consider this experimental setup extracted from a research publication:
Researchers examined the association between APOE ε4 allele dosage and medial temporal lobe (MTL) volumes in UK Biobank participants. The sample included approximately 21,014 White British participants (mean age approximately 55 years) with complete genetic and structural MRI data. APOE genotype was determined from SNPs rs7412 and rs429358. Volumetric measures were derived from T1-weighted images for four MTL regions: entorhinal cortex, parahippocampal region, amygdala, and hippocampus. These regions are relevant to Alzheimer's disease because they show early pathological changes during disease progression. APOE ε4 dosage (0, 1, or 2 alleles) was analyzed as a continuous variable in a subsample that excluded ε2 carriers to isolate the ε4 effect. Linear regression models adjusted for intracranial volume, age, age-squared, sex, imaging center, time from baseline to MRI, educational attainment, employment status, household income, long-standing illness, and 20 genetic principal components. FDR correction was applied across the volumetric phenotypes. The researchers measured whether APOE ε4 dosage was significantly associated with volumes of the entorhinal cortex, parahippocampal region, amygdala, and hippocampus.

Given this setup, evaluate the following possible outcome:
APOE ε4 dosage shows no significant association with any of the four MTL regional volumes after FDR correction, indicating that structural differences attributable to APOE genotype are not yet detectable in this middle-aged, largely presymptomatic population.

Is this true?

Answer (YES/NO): NO